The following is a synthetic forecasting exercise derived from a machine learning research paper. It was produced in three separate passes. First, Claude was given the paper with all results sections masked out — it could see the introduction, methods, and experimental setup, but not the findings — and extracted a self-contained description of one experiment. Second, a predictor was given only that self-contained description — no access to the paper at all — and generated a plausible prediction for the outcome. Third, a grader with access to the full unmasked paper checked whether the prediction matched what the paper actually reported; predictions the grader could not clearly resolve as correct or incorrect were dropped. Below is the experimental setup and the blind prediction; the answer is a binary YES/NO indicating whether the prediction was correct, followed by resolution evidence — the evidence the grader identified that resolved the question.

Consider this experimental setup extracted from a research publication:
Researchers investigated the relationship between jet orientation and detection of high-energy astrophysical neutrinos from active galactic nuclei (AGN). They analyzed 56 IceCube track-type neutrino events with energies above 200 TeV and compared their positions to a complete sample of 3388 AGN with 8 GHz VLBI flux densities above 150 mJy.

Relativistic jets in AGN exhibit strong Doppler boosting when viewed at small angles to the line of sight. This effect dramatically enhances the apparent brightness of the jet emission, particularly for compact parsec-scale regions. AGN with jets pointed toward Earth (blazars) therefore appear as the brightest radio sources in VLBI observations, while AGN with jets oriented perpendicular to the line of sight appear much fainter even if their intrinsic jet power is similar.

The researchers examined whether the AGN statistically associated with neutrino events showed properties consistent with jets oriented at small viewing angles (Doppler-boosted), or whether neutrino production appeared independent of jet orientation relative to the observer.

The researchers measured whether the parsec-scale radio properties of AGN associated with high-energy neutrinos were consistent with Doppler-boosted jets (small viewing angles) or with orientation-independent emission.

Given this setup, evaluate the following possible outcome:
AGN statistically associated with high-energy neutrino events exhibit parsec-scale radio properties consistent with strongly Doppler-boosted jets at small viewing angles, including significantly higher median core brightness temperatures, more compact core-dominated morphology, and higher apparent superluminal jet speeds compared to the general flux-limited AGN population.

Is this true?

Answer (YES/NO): NO